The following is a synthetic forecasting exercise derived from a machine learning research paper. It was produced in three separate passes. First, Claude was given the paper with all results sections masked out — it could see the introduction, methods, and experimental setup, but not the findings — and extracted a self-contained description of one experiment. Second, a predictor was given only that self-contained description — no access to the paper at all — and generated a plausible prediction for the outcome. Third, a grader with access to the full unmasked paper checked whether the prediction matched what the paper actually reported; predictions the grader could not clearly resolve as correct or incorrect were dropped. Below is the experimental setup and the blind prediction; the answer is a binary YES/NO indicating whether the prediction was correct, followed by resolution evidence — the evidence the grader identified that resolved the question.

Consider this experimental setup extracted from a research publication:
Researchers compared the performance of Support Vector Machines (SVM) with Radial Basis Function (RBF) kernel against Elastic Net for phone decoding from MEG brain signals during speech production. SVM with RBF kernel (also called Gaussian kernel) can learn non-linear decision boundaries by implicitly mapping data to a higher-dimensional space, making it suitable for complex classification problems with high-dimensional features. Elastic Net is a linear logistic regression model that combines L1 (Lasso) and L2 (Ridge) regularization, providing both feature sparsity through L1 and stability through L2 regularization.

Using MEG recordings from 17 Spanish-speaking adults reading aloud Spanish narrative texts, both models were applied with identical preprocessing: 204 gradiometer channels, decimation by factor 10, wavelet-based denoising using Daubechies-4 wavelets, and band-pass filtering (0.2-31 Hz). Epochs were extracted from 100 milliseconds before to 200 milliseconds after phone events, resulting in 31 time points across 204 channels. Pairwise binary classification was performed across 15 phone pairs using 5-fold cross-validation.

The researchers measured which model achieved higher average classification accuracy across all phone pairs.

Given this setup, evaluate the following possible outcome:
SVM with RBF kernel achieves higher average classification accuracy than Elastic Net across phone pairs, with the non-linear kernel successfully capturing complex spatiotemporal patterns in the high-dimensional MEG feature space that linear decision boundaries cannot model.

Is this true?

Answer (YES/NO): NO